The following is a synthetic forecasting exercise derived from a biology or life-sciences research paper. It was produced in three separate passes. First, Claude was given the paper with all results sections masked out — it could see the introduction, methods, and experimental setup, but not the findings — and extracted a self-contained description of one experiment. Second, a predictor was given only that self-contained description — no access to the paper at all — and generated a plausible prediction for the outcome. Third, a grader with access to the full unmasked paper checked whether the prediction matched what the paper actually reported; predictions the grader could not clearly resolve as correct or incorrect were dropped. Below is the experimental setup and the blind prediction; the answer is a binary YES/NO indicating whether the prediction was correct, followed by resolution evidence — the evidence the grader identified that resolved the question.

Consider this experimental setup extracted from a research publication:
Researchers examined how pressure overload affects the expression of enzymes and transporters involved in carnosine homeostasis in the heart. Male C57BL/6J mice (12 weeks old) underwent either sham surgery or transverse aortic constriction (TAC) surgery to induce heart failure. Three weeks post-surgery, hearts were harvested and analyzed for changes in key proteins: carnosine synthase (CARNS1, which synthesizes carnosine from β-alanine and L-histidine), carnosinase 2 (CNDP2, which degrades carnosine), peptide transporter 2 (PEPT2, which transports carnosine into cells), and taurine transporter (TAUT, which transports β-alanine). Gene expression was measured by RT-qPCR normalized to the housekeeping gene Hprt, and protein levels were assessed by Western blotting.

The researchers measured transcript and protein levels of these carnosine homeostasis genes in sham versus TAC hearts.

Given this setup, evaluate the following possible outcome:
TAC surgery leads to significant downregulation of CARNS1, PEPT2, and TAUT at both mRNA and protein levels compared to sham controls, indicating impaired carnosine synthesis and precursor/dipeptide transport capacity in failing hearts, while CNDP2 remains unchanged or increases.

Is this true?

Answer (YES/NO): NO